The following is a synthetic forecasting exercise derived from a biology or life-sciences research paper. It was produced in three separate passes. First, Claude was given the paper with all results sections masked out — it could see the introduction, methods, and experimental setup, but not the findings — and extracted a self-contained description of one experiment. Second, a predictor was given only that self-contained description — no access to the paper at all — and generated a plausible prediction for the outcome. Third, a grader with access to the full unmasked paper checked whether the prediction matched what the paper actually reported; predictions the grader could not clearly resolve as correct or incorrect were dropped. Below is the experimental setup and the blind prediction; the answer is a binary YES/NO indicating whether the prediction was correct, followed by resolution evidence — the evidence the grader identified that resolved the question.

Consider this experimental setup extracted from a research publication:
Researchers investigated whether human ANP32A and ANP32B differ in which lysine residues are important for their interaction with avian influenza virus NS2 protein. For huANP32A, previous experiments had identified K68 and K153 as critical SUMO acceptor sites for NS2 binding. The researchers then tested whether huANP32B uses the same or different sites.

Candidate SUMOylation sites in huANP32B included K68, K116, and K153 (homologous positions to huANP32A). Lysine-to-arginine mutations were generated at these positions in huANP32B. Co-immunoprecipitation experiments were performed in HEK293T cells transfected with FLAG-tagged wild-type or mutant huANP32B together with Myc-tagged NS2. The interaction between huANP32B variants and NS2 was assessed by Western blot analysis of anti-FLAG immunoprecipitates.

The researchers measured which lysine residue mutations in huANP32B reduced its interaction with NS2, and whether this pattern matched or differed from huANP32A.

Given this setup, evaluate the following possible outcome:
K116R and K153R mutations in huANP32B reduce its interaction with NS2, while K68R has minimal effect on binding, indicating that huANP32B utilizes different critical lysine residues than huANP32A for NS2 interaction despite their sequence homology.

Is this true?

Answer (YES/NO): NO